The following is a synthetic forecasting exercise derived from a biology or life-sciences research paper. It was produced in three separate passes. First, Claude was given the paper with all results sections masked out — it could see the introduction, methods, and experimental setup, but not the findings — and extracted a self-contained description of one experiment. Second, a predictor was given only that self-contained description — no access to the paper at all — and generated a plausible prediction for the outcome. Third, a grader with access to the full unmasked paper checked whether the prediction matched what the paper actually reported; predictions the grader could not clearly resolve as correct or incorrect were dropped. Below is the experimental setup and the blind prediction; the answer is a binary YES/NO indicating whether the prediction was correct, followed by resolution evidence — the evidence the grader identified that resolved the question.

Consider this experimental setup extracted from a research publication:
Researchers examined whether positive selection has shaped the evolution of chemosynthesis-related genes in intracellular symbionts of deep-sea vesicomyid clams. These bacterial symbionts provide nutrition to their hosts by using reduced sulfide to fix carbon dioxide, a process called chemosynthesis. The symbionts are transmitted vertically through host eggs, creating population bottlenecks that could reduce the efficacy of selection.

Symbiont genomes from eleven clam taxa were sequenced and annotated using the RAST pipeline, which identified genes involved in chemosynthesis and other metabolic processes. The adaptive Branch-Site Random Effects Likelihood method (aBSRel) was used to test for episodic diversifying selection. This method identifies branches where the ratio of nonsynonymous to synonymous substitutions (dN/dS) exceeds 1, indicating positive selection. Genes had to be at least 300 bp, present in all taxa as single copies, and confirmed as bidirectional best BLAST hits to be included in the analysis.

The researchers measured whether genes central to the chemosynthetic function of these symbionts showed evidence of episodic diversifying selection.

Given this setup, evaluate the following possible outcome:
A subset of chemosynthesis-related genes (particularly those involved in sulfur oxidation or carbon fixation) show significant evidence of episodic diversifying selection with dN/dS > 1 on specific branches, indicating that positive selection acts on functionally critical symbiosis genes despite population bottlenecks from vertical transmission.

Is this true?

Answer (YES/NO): YES